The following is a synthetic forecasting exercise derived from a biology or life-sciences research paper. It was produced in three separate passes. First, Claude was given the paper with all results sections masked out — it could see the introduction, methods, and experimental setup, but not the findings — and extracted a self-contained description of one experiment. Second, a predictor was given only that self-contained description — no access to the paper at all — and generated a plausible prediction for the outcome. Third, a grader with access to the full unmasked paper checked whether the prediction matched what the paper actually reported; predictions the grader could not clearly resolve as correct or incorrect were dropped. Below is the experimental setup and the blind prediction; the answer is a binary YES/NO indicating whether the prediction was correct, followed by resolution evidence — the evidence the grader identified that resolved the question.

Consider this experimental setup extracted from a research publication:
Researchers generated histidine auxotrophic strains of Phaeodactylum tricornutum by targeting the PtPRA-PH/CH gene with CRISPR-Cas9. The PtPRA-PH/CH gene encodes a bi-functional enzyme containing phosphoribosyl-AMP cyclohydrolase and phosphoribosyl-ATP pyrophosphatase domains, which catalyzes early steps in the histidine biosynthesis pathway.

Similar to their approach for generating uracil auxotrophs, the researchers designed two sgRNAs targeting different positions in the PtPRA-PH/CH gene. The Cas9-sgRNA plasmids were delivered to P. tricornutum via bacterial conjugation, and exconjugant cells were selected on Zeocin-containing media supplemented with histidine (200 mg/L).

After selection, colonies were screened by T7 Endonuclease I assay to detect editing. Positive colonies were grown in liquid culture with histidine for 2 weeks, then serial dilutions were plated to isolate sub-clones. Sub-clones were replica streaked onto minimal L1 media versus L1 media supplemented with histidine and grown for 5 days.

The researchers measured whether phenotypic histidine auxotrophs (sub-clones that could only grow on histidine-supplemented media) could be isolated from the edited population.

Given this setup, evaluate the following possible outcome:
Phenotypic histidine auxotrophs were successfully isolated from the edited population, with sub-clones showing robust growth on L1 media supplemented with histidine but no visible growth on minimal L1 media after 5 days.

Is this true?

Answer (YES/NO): YES